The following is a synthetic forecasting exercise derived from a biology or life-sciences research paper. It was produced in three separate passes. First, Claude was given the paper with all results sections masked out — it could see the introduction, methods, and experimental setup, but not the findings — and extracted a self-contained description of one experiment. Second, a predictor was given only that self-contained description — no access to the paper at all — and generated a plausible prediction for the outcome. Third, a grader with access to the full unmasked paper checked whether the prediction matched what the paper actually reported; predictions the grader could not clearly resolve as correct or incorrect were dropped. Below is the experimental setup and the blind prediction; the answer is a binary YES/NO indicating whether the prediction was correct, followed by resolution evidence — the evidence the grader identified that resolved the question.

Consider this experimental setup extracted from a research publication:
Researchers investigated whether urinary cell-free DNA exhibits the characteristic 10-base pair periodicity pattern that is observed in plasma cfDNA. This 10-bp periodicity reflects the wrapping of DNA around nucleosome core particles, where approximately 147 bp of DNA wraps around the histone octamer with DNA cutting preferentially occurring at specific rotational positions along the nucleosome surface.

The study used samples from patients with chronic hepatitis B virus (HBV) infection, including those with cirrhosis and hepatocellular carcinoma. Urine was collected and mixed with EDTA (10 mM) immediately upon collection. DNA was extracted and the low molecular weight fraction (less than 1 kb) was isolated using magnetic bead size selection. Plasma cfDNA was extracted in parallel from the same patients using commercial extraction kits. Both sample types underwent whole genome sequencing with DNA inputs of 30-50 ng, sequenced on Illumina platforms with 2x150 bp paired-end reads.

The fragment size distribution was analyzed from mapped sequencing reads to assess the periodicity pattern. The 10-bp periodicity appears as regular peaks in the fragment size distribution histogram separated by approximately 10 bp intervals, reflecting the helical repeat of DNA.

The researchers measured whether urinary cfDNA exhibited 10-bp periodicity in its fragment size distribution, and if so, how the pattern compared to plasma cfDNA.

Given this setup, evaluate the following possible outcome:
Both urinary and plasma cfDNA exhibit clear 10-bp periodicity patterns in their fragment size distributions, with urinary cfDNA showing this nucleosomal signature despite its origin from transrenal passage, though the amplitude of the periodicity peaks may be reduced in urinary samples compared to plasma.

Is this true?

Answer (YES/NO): NO